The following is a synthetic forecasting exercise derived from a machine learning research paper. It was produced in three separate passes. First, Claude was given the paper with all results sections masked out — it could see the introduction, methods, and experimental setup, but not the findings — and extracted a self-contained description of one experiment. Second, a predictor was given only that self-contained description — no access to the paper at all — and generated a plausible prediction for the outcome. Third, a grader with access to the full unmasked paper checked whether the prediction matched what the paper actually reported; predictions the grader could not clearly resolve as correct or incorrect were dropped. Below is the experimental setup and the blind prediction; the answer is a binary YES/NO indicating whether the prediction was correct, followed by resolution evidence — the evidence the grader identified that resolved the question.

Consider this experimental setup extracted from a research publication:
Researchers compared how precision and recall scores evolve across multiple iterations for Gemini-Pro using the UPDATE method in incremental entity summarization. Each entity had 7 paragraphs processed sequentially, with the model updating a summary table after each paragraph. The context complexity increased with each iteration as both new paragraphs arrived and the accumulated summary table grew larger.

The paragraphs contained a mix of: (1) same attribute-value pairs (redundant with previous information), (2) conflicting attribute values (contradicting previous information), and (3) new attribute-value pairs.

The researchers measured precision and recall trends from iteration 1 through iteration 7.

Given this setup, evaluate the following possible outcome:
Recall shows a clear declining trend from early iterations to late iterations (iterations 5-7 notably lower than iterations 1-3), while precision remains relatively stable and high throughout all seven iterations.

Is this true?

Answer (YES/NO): NO